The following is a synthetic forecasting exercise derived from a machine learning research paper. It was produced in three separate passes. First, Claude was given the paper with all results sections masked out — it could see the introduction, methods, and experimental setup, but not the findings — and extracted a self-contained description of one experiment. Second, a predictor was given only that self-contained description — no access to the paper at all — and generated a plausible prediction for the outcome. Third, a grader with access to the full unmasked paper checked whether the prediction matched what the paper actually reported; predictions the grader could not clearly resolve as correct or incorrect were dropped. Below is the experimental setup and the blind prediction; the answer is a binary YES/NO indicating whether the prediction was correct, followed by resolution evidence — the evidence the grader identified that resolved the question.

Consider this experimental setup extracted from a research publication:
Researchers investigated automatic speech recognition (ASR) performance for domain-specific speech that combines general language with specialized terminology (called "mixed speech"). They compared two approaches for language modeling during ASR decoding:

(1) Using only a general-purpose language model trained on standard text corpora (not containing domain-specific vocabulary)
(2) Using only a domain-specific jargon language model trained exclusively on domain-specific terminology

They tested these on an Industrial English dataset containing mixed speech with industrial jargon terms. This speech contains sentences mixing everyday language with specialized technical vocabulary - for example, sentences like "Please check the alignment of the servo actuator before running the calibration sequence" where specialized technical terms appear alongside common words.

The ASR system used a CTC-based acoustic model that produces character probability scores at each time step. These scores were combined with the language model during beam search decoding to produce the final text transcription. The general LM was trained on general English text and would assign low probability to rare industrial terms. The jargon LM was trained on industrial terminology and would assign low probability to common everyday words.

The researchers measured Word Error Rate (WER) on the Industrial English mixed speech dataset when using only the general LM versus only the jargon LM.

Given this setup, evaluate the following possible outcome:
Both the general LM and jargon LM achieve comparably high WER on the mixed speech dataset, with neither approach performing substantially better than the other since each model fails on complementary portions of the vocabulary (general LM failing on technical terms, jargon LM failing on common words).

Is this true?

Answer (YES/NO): NO